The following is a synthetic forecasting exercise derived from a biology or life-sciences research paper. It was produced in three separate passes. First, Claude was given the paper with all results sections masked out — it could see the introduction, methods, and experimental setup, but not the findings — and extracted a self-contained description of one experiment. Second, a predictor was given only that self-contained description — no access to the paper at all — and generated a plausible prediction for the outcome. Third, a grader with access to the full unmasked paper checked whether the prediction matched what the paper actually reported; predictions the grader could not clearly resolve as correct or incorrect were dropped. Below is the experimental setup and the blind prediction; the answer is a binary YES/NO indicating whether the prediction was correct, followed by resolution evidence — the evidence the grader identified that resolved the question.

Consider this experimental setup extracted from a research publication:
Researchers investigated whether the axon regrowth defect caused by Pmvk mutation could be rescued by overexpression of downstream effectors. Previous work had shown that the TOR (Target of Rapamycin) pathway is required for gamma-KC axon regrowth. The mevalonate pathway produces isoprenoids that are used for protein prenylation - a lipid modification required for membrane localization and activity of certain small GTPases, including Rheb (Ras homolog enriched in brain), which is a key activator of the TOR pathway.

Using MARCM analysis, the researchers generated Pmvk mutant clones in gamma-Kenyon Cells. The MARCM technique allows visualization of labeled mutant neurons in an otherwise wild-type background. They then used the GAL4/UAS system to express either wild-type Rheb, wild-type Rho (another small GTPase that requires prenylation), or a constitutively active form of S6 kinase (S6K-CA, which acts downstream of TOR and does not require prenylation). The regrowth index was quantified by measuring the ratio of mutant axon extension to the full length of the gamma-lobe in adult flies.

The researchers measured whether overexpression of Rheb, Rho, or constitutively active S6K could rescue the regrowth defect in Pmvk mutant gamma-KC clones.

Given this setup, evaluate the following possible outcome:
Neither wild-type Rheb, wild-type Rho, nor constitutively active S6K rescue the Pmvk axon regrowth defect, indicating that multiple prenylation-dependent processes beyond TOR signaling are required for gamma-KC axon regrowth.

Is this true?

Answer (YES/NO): NO